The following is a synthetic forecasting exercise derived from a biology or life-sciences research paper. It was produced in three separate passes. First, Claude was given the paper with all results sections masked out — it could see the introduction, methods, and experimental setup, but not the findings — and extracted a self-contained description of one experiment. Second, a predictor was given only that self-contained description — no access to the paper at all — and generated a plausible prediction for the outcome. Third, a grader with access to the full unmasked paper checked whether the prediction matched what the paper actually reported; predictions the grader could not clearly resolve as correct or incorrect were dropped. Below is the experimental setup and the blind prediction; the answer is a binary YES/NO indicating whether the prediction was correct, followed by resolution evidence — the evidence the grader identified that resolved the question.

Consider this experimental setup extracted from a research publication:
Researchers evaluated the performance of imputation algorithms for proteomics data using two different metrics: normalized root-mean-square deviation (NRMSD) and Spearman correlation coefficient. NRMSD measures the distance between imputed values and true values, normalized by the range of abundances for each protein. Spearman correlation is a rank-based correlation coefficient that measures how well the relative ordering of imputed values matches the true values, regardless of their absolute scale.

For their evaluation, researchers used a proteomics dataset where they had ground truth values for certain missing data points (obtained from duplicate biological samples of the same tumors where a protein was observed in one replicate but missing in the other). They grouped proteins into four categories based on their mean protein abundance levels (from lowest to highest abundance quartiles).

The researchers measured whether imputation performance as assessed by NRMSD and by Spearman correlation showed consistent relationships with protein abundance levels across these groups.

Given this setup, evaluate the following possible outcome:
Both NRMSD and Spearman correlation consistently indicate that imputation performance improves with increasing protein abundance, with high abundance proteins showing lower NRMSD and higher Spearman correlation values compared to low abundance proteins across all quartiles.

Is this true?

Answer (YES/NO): NO